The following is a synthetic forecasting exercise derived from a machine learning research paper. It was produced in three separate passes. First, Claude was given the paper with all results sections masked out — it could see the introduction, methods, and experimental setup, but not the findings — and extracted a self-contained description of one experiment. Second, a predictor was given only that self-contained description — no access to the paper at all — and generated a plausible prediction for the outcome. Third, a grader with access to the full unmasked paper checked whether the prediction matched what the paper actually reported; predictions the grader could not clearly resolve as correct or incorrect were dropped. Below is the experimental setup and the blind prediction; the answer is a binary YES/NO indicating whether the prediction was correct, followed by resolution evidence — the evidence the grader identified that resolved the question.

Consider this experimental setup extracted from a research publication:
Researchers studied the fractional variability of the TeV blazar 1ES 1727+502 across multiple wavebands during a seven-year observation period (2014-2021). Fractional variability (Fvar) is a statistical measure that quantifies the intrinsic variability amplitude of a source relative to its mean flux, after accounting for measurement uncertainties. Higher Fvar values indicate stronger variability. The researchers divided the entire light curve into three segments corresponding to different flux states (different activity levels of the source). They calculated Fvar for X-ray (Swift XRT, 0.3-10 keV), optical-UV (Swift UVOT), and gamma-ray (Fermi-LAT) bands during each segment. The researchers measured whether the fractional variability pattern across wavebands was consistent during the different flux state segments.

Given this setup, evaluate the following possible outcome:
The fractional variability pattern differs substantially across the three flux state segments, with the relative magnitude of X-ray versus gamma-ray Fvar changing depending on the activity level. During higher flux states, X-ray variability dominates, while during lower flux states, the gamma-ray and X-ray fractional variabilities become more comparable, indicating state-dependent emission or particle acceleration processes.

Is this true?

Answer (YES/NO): NO